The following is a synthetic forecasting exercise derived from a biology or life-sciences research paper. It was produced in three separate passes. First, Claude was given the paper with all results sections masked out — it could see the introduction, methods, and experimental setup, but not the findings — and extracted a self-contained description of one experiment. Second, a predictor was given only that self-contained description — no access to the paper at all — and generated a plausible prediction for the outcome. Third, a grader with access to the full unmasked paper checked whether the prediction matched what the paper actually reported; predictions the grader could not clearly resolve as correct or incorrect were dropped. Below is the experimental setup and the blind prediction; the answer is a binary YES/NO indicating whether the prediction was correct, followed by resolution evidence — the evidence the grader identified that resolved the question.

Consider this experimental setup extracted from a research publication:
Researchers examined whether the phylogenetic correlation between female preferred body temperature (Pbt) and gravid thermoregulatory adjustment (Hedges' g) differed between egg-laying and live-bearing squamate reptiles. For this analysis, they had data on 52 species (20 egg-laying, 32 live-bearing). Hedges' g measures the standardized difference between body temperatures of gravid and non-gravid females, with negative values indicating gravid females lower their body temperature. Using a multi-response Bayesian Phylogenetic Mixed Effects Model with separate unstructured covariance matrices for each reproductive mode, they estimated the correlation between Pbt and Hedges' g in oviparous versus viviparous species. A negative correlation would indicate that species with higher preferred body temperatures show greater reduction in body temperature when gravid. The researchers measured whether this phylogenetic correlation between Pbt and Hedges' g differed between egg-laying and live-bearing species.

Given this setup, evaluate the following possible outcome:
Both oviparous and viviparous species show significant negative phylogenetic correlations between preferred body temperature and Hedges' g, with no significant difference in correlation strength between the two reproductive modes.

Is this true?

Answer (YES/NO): YES